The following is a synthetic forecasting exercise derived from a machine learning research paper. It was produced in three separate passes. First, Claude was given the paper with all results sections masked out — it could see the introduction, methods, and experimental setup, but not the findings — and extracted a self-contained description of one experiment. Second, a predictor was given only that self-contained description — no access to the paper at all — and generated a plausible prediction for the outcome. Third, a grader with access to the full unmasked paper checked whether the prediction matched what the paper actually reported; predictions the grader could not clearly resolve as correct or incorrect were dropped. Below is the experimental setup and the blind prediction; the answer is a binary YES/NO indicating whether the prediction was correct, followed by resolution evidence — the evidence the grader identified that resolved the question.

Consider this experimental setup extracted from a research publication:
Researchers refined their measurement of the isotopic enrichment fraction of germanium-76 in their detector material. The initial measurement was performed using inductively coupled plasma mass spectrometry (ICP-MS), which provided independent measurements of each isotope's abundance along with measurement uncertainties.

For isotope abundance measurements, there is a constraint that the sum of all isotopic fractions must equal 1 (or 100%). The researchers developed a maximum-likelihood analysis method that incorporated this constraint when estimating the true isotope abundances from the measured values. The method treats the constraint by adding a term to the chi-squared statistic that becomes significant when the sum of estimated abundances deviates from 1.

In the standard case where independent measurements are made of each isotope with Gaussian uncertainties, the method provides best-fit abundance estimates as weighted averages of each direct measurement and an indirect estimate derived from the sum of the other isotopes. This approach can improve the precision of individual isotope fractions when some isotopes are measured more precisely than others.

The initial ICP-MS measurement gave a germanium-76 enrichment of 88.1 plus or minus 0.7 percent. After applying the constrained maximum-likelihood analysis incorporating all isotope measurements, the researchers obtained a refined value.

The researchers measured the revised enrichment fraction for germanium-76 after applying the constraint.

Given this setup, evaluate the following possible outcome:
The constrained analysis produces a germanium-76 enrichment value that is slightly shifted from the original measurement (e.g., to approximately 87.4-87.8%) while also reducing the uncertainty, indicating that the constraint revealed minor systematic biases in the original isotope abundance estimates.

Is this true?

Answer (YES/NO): YES